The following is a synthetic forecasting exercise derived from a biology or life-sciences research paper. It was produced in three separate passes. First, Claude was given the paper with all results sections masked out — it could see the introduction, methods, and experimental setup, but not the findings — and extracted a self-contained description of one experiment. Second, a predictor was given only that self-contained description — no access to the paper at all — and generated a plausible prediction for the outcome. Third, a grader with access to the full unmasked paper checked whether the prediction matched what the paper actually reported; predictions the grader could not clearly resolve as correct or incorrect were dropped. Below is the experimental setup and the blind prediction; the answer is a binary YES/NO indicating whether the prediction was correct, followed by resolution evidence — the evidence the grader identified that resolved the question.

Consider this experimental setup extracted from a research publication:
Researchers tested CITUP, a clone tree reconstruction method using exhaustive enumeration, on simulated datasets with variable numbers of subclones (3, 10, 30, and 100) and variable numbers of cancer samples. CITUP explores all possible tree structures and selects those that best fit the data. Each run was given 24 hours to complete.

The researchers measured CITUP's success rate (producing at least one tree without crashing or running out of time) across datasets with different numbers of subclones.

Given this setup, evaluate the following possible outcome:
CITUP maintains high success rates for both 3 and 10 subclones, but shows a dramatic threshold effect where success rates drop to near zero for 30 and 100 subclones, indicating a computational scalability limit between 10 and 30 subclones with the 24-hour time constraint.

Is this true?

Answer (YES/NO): NO